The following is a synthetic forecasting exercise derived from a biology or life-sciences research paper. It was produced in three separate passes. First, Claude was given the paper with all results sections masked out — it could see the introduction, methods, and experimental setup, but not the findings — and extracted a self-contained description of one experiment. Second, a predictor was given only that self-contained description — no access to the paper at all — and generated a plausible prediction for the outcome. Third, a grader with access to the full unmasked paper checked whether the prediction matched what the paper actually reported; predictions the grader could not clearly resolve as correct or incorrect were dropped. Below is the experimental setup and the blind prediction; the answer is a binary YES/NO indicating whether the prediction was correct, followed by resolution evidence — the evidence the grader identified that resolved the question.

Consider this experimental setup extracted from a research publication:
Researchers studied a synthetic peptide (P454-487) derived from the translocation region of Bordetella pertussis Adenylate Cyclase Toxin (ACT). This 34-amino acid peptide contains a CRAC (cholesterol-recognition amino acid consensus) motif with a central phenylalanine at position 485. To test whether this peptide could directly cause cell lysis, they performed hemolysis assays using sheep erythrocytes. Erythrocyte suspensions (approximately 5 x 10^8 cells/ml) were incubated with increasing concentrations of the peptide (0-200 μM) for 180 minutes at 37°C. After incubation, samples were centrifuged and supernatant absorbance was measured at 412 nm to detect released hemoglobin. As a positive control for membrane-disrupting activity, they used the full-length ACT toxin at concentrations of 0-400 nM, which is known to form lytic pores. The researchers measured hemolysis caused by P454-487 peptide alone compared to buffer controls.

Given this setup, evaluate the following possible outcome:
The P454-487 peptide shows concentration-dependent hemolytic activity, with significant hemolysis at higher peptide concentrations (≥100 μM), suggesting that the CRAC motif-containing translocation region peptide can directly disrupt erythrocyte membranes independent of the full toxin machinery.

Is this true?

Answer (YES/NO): NO